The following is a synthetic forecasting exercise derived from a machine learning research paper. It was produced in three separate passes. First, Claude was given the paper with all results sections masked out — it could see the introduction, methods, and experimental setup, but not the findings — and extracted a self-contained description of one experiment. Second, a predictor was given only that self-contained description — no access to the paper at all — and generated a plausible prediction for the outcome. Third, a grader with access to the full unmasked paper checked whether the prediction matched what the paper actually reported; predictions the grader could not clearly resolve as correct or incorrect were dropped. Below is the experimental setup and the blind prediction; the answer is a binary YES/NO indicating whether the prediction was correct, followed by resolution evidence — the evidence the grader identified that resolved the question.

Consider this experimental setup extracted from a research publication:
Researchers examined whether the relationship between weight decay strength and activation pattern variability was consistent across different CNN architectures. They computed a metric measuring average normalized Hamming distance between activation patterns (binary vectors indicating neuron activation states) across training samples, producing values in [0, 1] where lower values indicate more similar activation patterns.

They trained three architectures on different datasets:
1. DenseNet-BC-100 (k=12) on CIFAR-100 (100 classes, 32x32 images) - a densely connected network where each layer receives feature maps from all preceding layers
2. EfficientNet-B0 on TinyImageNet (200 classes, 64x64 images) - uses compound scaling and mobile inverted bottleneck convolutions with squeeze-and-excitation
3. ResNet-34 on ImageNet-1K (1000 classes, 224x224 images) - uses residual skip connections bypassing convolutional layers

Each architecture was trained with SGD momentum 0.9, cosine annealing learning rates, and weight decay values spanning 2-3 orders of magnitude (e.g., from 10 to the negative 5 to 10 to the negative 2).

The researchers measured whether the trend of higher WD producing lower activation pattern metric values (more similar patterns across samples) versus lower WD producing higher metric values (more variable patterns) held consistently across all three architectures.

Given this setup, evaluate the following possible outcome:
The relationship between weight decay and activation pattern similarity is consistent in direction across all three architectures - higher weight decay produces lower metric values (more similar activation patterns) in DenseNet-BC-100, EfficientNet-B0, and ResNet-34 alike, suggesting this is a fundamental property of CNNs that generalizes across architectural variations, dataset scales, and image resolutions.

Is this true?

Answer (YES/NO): YES